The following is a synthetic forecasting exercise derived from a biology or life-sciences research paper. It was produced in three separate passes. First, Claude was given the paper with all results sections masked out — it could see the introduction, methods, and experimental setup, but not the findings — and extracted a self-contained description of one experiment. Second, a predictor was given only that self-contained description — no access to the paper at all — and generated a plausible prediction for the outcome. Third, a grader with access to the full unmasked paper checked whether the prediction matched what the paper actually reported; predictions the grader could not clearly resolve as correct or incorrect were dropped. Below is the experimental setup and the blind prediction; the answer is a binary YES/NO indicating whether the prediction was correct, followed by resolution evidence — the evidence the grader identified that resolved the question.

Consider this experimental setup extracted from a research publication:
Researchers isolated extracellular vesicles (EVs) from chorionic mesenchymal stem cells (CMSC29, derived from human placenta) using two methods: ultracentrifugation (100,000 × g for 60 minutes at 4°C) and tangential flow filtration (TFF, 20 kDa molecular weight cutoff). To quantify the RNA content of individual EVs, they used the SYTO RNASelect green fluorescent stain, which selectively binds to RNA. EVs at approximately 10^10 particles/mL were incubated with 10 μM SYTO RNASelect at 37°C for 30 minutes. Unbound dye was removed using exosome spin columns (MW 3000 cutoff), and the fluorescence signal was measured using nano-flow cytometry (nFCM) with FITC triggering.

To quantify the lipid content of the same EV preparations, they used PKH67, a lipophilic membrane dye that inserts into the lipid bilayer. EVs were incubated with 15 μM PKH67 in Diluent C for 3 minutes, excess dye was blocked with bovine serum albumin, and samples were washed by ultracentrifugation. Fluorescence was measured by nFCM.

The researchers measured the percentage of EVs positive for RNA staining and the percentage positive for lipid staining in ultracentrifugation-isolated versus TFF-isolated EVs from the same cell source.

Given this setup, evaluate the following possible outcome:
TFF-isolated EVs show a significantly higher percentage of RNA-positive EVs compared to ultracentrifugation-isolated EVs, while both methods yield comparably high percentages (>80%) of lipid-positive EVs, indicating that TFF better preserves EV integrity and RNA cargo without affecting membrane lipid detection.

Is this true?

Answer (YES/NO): NO